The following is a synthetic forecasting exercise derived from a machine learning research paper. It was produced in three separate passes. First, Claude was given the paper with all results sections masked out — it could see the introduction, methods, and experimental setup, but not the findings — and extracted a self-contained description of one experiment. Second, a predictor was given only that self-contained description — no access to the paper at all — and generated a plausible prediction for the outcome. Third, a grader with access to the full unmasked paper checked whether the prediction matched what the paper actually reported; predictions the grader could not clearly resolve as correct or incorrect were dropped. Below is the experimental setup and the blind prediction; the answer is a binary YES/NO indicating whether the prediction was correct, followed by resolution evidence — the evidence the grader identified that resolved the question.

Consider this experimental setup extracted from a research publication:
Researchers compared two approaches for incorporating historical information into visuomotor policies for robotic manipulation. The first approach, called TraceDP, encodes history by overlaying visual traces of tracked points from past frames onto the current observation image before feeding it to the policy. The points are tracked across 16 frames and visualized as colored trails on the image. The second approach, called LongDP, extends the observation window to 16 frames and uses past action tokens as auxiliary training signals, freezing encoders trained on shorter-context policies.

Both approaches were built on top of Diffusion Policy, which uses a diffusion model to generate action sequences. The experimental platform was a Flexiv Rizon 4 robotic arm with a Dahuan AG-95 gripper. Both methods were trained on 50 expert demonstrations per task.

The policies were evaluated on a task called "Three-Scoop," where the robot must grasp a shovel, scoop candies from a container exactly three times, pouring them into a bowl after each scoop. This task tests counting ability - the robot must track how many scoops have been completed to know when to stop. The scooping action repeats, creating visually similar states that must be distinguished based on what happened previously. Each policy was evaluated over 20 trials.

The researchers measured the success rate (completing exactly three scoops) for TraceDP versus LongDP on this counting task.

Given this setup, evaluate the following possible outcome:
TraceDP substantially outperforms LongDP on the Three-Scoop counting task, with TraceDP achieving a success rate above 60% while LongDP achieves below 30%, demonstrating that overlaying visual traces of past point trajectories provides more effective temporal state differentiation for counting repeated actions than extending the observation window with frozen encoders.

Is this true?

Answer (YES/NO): NO